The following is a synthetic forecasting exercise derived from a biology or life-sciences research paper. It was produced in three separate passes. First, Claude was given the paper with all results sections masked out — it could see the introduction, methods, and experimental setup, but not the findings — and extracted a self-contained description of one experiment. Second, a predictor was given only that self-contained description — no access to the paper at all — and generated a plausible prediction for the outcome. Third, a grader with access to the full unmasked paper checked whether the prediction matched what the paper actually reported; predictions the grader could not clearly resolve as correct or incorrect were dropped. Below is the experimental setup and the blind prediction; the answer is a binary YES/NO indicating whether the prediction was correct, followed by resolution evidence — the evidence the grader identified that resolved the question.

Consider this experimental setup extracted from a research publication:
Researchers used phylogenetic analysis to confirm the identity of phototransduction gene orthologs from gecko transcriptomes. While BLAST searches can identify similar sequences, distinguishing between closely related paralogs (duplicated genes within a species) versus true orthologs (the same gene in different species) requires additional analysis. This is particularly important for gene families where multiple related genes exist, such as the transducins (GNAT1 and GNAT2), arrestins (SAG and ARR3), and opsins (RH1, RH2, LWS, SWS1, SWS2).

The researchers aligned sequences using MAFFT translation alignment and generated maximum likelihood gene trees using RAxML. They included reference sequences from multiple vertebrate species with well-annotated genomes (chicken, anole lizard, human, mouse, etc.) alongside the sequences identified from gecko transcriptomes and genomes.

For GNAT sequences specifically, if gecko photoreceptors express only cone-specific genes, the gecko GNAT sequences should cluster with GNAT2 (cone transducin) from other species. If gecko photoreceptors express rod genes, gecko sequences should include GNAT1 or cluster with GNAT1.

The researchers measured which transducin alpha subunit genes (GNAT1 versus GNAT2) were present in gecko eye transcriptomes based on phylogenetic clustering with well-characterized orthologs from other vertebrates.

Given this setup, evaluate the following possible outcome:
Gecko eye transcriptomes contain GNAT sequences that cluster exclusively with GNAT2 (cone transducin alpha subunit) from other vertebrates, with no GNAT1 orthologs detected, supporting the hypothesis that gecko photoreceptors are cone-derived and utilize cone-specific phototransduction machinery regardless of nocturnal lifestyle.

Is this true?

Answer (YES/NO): YES